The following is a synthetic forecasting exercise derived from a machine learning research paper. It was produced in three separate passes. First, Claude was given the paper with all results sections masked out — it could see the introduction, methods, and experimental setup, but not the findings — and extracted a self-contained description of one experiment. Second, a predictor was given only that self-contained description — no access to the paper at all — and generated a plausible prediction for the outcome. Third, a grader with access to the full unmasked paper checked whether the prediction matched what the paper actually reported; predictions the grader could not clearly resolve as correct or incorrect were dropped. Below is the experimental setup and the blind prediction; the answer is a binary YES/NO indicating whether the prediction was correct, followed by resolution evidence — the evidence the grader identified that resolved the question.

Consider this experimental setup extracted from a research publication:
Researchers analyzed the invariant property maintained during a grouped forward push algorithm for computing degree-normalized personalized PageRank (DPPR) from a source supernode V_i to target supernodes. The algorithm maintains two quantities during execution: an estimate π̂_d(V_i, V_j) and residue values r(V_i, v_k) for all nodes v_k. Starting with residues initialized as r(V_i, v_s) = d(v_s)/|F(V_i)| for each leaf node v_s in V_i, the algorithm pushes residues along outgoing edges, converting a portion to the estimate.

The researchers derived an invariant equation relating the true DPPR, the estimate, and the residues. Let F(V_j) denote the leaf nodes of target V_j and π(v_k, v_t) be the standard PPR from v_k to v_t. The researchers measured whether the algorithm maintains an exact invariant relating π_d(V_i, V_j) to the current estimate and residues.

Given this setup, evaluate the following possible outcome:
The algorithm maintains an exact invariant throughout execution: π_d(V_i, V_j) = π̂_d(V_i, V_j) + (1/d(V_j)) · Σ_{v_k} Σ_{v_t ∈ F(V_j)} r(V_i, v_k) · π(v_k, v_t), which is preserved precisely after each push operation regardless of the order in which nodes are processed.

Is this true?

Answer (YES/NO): NO